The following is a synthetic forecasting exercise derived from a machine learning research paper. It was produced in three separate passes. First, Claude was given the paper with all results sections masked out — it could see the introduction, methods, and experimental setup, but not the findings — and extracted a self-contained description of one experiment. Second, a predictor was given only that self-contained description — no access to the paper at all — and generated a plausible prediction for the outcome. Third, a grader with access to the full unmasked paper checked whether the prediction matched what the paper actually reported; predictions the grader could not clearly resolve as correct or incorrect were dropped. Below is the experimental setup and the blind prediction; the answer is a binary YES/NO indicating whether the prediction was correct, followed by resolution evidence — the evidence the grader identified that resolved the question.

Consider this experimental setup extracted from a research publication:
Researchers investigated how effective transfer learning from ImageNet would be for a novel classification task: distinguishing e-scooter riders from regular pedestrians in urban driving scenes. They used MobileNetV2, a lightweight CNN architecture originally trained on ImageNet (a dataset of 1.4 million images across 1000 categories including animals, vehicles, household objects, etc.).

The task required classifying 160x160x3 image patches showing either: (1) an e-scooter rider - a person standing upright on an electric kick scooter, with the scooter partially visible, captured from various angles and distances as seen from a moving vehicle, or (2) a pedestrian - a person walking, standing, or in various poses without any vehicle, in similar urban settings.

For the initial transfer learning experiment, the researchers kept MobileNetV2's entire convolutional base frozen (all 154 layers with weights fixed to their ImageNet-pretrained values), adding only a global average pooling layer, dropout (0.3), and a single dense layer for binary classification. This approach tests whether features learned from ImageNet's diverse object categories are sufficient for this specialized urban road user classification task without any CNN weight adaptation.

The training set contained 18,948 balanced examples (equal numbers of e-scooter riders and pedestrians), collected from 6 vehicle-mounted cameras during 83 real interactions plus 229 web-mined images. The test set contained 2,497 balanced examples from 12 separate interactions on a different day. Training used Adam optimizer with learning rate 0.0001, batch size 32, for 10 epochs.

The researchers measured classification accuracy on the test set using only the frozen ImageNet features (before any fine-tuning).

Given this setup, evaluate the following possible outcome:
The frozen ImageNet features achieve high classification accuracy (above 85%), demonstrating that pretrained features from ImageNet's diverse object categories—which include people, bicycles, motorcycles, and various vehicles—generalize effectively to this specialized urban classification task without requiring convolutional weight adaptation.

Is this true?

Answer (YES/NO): YES